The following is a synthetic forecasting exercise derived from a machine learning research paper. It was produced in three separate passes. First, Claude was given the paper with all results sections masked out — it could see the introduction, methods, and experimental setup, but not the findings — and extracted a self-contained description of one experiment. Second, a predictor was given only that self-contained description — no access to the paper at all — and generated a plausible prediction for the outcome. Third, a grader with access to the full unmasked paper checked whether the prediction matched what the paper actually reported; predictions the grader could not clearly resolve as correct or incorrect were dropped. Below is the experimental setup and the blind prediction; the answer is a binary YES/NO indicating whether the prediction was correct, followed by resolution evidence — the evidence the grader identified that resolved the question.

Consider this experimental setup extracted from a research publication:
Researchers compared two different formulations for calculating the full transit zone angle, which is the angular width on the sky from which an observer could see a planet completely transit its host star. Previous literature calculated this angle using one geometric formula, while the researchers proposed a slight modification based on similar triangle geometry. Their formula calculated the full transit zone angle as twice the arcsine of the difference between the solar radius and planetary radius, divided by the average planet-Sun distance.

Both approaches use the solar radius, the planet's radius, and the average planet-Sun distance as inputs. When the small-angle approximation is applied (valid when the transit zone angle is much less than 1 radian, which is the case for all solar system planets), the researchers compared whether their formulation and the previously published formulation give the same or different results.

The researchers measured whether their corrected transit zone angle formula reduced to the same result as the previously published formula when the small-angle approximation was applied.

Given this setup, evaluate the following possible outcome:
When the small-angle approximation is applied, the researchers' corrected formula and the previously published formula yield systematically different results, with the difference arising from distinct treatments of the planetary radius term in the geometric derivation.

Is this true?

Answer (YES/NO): NO